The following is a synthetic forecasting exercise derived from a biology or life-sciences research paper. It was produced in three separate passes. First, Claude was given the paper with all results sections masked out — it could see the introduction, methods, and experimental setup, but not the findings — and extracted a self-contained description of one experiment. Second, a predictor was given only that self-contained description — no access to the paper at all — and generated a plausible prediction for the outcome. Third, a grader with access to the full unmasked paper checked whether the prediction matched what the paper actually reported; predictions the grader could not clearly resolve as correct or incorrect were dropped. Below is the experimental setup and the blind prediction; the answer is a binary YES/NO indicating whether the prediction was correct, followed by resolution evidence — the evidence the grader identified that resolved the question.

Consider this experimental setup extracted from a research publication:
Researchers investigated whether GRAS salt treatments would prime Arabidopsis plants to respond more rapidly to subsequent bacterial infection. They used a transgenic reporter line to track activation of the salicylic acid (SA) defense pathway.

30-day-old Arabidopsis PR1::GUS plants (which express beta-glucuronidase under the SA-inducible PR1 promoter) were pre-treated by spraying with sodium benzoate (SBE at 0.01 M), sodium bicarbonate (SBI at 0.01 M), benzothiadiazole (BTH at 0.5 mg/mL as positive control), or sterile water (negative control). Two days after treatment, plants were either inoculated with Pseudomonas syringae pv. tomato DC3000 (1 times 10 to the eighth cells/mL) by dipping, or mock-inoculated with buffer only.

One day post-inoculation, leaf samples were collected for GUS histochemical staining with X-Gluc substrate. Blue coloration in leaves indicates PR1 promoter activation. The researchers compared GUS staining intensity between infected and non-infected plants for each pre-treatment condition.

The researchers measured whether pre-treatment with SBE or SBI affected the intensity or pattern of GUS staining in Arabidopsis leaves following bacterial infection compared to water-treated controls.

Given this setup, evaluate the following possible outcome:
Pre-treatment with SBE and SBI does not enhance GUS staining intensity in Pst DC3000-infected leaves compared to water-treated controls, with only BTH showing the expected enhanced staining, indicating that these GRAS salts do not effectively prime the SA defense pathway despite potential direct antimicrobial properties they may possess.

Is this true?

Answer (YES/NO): NO